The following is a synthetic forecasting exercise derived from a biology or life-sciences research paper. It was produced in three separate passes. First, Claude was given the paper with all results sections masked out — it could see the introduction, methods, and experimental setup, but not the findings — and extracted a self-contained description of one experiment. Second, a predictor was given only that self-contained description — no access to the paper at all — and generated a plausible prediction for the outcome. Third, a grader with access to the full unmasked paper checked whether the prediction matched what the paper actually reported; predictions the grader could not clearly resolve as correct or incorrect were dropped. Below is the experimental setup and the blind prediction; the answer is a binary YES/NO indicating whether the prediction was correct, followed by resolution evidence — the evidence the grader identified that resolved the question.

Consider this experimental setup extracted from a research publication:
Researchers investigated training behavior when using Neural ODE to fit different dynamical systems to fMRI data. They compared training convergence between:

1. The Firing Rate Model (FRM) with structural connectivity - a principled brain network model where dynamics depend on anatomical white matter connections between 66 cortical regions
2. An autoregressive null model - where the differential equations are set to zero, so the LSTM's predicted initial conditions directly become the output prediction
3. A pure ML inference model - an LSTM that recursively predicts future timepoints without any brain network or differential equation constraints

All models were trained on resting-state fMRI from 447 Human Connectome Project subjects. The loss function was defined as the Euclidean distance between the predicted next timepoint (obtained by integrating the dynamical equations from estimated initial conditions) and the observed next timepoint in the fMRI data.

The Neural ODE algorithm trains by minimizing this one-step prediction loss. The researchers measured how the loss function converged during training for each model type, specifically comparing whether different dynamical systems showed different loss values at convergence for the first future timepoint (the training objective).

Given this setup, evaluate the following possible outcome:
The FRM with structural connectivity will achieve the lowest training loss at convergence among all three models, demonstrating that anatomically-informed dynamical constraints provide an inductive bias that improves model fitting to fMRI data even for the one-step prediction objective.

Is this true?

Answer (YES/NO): NO